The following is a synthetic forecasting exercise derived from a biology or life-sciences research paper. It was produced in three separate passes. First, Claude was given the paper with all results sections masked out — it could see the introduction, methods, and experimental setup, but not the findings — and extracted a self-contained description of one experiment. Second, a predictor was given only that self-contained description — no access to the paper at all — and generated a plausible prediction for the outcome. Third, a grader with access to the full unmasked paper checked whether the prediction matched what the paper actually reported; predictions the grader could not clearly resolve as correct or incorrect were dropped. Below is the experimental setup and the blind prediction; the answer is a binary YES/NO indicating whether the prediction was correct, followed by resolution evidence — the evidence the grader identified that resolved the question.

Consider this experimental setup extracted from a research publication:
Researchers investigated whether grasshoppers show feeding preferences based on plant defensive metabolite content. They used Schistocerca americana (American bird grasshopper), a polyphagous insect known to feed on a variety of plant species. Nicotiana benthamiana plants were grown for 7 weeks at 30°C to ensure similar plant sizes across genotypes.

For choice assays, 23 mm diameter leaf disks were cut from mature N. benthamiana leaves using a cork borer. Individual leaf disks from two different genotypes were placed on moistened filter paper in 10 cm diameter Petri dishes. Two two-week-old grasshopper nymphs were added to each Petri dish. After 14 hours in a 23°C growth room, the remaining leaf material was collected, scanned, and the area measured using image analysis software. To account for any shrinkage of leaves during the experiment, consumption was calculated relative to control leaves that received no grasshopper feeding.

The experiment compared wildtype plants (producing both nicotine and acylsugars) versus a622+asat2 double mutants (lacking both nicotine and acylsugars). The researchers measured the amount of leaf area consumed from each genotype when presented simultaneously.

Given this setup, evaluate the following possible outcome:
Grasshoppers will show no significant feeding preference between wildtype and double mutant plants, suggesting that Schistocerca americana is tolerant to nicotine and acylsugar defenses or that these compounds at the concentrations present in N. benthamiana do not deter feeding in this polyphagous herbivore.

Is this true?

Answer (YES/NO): NO